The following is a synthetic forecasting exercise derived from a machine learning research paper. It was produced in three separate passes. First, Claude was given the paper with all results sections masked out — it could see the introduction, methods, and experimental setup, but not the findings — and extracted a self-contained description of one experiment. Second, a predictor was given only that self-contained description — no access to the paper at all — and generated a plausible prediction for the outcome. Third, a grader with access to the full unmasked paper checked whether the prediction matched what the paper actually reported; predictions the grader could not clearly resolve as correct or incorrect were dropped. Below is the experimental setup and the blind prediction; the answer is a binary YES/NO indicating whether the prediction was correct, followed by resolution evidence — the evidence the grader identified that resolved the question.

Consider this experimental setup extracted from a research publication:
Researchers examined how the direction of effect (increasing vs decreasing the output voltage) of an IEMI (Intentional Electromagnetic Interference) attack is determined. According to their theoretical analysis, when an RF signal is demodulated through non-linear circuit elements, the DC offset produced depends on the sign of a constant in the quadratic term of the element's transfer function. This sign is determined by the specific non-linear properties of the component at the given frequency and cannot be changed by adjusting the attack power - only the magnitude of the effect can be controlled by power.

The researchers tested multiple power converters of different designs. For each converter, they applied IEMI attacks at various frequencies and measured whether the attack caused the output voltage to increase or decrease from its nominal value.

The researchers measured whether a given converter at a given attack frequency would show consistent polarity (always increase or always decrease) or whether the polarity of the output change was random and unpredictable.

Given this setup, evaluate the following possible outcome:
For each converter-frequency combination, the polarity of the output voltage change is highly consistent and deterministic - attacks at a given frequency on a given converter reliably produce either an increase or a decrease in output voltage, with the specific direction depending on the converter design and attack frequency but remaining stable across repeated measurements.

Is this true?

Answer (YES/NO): YES